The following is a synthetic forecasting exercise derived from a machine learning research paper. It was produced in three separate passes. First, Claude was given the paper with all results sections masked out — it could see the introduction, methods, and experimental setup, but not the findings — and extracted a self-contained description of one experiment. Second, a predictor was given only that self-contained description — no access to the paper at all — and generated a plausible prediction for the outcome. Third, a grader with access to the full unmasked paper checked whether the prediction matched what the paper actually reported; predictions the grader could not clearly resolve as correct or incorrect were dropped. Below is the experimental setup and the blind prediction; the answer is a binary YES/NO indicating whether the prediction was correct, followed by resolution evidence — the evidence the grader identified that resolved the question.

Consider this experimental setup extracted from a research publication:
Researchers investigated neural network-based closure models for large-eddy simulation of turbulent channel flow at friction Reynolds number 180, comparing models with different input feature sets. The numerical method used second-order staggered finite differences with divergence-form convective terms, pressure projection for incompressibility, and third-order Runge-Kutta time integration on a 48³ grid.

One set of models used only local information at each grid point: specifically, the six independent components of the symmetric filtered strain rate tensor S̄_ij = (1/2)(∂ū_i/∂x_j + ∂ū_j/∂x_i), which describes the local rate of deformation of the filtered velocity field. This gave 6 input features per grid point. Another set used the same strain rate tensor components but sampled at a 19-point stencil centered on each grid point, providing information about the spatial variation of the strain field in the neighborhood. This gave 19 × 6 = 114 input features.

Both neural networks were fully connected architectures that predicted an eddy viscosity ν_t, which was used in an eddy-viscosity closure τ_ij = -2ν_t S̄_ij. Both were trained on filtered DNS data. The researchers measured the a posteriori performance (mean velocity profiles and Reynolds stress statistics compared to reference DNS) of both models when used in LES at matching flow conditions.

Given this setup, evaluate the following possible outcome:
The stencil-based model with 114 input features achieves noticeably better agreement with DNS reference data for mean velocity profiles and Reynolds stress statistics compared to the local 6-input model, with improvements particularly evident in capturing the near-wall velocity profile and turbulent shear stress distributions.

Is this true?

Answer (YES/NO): NO